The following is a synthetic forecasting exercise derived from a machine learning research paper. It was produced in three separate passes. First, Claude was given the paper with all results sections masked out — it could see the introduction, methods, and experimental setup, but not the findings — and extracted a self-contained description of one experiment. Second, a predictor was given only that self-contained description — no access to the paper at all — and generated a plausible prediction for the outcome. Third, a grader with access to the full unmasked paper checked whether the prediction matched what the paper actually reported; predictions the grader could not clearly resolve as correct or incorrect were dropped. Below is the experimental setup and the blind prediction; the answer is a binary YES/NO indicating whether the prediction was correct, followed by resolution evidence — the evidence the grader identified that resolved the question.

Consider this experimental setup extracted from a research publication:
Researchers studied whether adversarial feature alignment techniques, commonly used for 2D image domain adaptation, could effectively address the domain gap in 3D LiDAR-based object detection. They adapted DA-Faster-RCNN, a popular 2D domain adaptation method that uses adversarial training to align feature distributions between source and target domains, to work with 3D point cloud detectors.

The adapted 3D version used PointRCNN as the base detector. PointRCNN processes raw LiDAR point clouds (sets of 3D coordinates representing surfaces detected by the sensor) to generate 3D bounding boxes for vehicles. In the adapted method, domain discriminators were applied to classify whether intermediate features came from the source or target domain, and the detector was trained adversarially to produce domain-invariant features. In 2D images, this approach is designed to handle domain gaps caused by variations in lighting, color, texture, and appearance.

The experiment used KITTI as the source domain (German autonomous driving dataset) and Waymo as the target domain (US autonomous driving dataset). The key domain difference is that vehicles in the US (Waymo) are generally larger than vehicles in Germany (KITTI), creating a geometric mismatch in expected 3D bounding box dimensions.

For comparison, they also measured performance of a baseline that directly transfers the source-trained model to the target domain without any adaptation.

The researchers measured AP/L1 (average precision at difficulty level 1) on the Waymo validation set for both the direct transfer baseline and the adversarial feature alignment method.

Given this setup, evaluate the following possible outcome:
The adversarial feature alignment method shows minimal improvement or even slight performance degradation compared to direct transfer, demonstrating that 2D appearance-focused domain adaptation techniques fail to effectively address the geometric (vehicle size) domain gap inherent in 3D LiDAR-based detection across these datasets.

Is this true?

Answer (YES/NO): YES